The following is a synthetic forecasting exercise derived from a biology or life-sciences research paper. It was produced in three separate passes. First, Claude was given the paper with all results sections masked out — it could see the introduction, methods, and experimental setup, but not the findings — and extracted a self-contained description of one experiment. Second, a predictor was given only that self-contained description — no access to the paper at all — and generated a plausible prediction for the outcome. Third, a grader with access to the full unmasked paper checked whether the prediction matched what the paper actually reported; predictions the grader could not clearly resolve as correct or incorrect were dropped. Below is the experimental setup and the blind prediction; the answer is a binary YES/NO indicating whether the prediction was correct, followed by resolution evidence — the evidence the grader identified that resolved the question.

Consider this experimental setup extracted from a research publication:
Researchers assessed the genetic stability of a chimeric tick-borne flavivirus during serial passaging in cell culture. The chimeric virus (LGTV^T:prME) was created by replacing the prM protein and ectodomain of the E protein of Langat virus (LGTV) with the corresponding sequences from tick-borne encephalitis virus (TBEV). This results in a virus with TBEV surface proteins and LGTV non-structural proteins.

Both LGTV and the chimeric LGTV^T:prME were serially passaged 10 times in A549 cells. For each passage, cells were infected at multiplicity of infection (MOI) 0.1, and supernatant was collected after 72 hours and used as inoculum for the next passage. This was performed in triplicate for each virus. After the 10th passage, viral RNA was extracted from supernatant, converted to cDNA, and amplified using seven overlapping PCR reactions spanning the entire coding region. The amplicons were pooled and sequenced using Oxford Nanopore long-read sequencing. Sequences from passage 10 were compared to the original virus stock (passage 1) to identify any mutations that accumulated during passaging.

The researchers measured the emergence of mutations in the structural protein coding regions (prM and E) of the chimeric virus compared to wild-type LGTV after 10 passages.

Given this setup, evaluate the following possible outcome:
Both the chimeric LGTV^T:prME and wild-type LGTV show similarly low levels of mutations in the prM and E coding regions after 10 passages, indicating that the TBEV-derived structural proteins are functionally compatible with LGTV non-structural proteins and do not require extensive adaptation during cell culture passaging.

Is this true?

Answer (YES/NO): NO